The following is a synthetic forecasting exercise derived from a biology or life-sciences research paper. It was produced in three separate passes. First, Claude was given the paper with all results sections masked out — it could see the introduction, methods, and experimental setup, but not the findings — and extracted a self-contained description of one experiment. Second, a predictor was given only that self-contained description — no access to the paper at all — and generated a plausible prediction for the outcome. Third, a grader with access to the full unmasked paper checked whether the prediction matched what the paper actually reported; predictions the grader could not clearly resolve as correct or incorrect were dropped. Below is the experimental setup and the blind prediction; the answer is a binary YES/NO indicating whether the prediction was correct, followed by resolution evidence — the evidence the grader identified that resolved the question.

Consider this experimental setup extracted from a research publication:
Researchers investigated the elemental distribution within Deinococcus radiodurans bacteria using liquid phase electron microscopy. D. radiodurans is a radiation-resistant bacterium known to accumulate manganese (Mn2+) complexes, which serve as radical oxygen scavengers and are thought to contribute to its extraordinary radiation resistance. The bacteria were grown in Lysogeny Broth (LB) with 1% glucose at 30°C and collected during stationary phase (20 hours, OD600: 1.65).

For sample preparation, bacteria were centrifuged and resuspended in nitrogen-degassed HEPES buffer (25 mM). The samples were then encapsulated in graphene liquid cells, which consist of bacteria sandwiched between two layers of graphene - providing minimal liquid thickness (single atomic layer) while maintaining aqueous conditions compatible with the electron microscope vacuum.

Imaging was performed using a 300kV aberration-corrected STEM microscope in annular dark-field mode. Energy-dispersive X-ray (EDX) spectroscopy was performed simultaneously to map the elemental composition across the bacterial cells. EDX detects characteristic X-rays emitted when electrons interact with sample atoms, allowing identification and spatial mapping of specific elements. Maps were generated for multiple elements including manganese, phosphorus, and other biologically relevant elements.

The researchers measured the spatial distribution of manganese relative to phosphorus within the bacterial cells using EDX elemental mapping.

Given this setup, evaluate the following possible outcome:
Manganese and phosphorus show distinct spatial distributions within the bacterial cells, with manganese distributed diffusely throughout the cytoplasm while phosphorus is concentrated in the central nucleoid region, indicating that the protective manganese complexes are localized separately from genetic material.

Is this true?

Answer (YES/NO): NO